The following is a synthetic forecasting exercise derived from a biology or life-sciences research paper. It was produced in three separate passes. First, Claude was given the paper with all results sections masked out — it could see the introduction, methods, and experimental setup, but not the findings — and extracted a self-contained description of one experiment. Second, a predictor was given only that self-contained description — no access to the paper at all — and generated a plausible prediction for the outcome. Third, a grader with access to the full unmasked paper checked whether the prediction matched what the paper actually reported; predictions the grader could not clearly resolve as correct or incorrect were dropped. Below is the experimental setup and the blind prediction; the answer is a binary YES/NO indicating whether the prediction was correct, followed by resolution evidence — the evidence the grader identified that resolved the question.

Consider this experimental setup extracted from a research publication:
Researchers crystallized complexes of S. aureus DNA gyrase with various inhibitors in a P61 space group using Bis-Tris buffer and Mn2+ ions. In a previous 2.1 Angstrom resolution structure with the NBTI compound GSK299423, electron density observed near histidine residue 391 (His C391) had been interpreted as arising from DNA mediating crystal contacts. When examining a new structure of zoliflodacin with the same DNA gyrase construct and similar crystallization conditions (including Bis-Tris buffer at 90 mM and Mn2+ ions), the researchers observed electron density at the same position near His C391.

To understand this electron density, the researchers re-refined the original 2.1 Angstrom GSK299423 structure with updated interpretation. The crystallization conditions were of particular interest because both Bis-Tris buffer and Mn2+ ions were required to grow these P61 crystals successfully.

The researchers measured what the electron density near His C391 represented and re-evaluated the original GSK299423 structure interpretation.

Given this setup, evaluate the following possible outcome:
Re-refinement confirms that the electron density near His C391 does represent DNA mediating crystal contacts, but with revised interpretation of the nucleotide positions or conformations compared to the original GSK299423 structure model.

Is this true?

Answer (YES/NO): NO